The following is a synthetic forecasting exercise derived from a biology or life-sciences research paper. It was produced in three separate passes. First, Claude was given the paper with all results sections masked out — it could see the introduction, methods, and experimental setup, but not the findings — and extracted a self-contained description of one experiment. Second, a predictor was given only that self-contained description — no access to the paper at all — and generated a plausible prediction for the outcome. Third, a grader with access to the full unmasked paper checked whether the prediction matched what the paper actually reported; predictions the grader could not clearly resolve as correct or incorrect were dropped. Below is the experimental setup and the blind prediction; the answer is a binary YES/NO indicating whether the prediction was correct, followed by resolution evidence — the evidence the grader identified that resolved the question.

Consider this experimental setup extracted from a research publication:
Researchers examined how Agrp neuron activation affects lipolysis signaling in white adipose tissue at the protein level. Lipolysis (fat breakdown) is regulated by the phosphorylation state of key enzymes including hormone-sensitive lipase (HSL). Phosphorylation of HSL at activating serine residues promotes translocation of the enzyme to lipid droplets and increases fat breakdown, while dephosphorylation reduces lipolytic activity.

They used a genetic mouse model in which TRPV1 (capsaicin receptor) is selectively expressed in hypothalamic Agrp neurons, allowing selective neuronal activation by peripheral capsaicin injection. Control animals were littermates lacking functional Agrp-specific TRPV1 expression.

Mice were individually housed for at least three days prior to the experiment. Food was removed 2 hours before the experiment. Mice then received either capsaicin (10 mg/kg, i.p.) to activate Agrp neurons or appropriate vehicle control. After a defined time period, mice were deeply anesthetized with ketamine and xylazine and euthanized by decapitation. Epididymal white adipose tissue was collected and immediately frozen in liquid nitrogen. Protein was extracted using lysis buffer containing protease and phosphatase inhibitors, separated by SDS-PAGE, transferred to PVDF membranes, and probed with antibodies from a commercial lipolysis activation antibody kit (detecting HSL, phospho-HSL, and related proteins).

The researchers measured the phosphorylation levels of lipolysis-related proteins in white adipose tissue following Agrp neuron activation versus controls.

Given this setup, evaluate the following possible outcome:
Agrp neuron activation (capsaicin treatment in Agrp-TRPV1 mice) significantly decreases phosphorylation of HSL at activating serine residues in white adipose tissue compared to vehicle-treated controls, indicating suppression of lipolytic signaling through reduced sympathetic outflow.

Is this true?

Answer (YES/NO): YES